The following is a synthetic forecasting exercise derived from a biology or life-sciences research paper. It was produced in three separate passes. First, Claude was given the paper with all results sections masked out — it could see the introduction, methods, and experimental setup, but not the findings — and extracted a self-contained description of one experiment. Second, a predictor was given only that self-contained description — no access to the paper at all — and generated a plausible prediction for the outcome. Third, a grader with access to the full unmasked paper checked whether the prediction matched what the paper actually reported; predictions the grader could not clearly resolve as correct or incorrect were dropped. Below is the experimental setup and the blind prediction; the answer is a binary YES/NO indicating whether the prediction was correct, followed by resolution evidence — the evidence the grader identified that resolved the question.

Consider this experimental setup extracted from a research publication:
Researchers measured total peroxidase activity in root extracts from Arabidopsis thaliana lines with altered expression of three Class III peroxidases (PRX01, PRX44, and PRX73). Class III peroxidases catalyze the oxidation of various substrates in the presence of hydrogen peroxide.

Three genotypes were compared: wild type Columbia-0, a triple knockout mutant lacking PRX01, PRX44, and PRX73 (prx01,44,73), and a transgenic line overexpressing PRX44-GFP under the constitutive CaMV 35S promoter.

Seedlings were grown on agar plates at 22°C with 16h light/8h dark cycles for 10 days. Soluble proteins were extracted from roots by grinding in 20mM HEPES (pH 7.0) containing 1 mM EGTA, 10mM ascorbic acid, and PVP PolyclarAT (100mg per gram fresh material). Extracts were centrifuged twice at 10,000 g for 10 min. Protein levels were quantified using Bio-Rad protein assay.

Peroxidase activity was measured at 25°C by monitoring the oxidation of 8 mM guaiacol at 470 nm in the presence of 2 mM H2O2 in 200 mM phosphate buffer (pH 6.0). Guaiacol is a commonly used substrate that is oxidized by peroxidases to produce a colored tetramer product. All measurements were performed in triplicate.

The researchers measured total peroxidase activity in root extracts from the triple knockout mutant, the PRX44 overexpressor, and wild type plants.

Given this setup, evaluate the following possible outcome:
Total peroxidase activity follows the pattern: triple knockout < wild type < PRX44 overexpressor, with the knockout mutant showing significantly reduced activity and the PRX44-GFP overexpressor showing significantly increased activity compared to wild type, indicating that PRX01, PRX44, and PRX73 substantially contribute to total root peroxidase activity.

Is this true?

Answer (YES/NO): YES